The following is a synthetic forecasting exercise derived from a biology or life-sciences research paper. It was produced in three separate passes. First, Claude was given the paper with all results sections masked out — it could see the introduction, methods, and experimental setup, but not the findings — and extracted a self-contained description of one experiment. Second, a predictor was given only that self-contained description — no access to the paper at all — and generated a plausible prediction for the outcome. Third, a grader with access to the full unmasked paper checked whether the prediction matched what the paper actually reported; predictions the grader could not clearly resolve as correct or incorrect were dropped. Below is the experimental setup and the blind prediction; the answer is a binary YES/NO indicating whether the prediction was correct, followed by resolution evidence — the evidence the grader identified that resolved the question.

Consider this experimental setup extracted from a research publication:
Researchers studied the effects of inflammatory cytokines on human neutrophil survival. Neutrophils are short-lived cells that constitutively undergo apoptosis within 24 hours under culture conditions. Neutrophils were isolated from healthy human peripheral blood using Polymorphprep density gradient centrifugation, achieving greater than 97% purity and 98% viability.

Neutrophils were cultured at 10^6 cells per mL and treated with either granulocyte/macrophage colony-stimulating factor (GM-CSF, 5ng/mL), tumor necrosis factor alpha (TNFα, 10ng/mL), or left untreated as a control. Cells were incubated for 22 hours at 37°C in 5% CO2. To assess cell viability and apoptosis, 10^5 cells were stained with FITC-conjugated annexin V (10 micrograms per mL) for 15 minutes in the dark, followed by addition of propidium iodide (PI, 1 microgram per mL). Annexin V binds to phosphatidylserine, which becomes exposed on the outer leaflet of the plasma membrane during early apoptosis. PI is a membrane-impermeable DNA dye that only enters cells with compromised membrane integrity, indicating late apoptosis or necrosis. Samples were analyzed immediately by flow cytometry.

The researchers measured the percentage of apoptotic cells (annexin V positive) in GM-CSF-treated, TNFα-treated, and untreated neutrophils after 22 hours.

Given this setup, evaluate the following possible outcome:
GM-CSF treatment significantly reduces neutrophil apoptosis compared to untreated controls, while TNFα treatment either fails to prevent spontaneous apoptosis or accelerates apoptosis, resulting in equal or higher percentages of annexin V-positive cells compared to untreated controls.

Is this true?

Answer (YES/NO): NO